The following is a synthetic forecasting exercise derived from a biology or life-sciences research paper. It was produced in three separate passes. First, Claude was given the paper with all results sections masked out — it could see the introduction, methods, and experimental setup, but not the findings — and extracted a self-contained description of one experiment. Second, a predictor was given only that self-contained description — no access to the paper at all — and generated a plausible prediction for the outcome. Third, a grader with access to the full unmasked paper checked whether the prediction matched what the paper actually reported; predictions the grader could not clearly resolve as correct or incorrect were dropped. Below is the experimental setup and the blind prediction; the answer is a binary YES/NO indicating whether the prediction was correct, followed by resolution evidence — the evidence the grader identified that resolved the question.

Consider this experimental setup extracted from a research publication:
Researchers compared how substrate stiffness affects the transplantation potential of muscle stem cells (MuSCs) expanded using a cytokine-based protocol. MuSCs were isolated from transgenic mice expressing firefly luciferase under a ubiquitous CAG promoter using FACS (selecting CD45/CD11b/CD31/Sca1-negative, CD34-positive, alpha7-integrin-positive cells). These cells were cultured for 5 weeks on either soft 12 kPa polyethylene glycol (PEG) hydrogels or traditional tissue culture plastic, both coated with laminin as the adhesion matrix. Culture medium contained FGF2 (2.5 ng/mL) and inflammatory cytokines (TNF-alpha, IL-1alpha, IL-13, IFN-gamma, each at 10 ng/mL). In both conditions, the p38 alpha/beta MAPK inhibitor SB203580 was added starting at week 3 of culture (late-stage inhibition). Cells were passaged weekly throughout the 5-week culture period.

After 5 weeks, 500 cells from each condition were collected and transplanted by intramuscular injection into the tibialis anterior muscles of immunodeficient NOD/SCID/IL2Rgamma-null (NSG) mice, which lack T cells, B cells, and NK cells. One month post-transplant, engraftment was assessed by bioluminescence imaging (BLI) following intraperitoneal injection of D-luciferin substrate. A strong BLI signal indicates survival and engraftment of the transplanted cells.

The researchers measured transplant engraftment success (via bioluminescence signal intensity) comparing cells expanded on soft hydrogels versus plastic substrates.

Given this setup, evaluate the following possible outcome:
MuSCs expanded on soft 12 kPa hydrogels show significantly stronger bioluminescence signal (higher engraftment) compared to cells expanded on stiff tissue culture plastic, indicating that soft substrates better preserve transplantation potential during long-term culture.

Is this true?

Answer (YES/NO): YES